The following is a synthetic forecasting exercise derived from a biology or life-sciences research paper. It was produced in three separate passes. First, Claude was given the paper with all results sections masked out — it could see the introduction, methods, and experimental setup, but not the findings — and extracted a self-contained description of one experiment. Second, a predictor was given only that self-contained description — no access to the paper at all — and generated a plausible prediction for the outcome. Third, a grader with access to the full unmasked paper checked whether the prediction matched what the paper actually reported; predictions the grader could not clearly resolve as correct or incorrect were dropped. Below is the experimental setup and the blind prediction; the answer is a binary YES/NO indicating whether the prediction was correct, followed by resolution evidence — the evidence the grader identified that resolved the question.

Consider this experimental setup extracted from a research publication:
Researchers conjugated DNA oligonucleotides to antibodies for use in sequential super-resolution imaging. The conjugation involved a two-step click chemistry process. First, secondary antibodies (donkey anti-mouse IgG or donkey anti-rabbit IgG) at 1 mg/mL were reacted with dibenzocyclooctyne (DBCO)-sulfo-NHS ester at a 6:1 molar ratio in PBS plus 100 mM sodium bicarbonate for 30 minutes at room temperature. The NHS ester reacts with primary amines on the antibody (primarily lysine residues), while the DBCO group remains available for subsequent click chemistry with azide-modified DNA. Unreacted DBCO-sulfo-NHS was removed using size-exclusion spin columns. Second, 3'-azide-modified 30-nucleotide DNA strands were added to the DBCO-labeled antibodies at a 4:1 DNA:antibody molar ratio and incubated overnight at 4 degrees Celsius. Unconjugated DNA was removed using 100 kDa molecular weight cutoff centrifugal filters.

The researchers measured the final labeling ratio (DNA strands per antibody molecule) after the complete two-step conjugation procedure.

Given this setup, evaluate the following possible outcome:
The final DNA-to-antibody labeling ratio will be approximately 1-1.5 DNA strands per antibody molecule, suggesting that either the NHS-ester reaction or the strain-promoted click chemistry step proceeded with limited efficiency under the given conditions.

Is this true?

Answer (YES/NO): NO